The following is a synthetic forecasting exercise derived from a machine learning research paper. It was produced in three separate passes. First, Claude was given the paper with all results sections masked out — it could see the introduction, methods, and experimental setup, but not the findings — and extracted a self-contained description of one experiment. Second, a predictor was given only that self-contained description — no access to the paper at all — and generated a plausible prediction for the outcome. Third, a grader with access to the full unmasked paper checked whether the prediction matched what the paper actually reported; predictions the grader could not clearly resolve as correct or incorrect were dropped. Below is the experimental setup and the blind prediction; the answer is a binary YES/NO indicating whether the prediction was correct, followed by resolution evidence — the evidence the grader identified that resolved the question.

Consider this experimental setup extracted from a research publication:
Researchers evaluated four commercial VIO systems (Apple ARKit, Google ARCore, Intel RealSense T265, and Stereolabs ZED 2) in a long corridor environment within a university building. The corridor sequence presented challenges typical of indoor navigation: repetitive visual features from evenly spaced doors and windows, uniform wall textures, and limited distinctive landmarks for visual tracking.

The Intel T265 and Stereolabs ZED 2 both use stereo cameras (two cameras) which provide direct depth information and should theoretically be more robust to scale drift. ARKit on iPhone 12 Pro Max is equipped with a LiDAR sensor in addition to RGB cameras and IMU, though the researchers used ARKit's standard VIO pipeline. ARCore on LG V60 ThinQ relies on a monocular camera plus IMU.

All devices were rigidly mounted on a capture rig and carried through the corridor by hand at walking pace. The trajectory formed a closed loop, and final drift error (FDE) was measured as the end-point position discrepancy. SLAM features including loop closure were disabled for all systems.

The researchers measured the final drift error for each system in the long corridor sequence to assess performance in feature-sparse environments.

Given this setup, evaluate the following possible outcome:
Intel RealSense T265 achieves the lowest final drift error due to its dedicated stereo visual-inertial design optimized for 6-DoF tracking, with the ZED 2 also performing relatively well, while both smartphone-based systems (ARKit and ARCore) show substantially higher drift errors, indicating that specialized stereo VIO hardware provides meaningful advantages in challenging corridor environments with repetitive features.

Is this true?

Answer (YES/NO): NO